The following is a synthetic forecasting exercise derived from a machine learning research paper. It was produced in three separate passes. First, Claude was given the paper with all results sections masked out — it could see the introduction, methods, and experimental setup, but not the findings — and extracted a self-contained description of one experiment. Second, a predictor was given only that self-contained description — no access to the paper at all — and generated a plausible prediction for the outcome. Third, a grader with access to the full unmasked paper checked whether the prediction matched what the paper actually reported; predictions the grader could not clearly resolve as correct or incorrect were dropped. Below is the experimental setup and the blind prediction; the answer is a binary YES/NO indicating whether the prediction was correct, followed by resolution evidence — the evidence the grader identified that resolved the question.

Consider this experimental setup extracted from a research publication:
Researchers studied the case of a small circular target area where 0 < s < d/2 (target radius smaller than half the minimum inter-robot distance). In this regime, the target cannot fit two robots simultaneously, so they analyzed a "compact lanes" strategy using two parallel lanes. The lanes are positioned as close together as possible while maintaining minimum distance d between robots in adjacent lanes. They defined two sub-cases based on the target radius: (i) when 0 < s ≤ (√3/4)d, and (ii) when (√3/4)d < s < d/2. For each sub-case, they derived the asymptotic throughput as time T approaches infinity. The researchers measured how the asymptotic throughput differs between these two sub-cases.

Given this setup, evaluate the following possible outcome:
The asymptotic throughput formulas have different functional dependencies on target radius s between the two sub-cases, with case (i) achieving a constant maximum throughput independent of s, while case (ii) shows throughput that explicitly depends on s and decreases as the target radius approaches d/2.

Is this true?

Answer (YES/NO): NO